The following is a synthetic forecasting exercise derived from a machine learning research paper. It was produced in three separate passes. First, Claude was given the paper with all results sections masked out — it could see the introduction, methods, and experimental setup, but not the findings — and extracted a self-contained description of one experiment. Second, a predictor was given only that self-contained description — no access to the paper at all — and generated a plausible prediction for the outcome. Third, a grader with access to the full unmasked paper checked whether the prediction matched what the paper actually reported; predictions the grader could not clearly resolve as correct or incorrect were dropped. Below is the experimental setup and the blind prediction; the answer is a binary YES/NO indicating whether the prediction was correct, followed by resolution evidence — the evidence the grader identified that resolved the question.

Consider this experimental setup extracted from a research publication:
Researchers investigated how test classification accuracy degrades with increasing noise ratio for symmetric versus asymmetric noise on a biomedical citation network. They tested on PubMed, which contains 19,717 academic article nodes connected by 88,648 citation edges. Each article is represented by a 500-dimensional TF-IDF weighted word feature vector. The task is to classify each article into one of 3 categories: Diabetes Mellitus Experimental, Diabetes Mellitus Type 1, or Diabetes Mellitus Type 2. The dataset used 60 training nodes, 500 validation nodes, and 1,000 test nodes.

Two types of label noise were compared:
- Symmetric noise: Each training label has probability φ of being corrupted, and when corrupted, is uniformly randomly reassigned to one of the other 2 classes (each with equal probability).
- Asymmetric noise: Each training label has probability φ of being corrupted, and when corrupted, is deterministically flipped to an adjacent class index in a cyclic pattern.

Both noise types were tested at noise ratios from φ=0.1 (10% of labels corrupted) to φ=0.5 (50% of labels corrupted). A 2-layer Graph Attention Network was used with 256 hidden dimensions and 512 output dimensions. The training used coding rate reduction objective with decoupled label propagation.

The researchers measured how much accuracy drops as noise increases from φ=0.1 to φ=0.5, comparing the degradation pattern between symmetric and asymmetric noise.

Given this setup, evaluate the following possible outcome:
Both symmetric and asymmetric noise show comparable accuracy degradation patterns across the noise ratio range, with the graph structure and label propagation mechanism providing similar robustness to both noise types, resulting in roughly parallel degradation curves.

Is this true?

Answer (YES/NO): NO